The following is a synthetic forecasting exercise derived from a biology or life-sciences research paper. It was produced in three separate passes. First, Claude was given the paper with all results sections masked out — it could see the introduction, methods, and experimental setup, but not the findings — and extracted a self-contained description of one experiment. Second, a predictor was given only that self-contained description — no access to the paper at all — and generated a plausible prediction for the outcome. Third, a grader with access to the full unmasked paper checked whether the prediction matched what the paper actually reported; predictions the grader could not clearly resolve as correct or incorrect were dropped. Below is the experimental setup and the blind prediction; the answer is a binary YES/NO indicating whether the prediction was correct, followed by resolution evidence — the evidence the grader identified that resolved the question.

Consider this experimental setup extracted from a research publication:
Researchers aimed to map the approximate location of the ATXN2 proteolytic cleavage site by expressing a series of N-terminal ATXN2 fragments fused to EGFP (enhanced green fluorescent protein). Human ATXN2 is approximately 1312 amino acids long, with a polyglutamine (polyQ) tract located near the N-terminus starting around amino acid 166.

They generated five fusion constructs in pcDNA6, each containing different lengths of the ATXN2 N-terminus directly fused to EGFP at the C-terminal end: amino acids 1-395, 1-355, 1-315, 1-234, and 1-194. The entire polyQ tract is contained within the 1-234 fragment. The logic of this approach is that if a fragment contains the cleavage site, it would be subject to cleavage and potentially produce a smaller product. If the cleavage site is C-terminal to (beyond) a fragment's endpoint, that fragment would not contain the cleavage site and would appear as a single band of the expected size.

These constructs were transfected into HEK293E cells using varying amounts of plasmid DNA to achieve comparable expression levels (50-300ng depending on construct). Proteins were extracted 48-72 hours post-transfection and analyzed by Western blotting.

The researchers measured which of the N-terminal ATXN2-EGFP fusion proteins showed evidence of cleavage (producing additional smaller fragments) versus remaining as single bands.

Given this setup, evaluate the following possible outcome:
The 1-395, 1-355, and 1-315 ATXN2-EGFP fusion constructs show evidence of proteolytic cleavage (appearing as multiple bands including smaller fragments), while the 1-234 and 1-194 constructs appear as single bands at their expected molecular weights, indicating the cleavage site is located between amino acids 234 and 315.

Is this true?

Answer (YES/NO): NO